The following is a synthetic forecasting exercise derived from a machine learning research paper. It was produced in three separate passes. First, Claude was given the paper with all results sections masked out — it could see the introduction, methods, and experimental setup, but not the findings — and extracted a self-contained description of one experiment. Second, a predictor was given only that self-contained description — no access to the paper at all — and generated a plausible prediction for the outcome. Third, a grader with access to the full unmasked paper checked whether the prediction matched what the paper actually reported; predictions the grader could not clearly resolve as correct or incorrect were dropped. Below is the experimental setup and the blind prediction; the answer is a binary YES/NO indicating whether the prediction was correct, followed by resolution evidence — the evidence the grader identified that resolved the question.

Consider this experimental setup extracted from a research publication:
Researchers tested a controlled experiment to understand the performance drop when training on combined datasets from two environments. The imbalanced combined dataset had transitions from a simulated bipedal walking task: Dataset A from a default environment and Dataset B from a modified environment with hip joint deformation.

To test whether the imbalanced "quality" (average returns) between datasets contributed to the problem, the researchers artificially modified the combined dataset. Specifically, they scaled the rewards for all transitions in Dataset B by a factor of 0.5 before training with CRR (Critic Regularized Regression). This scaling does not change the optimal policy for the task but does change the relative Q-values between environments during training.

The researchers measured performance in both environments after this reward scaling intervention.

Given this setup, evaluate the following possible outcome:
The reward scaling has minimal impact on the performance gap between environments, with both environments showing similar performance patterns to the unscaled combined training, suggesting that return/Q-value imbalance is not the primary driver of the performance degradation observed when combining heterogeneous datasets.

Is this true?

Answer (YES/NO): NO